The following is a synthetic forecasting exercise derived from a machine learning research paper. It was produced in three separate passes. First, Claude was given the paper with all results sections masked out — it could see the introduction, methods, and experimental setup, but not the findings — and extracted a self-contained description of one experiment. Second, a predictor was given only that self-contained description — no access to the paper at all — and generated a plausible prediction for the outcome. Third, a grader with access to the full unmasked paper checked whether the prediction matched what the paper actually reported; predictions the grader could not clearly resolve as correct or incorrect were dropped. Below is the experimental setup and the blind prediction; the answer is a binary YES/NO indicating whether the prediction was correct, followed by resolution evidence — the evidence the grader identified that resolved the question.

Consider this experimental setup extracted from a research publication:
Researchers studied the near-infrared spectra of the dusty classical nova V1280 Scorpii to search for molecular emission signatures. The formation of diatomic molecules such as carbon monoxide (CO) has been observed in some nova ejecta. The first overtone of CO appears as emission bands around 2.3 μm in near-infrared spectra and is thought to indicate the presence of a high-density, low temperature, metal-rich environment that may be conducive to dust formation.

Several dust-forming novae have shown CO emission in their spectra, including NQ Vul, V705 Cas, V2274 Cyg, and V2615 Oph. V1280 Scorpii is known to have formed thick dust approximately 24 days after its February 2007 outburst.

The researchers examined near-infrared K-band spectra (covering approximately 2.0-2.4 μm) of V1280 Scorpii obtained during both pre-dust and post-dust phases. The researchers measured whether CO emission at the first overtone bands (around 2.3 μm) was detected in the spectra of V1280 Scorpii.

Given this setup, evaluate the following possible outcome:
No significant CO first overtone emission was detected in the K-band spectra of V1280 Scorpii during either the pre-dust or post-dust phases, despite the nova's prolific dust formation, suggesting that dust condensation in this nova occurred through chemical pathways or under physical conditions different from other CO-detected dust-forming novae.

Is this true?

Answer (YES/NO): YES